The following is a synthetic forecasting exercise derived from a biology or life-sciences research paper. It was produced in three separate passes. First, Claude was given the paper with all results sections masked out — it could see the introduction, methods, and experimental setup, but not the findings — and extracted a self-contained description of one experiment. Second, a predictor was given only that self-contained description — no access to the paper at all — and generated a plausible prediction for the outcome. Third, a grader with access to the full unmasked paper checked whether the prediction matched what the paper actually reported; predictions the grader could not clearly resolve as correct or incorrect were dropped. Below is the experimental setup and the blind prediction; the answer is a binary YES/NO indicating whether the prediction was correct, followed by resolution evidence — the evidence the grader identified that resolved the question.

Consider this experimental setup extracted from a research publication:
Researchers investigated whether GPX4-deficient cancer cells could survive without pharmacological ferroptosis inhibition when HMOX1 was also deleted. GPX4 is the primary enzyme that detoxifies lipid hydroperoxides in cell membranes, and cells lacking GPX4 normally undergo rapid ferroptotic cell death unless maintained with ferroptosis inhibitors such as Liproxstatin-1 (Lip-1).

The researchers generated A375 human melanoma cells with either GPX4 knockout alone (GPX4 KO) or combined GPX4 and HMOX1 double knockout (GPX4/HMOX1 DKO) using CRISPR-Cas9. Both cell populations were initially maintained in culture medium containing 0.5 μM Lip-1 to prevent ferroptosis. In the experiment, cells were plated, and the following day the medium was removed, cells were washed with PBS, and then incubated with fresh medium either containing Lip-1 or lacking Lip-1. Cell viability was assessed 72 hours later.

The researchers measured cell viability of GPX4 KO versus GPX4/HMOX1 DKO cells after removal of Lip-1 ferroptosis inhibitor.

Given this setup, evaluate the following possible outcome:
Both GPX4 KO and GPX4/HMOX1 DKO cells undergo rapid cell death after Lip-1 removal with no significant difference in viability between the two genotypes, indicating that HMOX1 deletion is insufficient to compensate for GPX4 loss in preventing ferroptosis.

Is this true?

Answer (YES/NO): NO